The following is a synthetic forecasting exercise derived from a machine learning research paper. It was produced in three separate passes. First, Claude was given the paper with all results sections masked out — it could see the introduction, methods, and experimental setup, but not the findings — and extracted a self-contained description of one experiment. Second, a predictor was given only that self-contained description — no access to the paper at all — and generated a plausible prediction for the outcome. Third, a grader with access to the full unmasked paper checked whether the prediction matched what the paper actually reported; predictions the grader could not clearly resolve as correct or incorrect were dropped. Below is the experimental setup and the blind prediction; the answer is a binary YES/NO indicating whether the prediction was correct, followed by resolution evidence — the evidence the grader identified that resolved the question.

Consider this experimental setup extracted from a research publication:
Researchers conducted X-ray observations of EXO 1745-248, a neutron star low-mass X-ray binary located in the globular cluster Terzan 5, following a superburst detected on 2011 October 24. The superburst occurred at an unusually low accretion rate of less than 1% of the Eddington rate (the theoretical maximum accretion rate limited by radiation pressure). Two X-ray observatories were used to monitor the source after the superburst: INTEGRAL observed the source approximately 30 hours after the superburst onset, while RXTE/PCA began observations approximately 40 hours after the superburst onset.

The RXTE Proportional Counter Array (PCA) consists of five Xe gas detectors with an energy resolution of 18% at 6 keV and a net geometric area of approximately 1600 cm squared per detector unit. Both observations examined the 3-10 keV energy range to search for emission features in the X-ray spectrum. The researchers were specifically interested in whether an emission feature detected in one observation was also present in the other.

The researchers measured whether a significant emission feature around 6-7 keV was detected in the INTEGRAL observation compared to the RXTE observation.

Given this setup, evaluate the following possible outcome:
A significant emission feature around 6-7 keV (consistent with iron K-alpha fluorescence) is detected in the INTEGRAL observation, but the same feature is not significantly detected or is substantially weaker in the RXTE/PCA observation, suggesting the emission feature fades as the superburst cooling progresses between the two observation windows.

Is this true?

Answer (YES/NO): NO